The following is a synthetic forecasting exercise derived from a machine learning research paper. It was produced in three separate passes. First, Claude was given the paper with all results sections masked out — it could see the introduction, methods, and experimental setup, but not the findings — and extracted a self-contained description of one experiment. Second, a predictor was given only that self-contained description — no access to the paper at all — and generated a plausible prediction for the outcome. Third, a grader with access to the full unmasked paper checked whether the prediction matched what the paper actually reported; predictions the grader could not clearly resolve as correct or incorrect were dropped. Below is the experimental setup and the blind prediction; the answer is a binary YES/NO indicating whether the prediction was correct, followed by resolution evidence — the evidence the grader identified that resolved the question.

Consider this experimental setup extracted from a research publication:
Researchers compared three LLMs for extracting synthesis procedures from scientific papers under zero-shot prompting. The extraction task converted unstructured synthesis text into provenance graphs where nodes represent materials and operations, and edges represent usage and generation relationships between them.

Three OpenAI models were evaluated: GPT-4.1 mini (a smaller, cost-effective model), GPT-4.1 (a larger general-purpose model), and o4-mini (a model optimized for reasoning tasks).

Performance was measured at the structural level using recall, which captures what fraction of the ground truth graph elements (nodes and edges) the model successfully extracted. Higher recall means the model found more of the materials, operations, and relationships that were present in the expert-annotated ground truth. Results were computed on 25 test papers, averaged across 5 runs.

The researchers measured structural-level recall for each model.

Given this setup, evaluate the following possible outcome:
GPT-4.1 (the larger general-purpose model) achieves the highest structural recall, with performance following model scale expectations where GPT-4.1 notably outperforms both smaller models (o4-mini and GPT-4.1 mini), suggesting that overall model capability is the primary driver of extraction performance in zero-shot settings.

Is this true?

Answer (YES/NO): NO